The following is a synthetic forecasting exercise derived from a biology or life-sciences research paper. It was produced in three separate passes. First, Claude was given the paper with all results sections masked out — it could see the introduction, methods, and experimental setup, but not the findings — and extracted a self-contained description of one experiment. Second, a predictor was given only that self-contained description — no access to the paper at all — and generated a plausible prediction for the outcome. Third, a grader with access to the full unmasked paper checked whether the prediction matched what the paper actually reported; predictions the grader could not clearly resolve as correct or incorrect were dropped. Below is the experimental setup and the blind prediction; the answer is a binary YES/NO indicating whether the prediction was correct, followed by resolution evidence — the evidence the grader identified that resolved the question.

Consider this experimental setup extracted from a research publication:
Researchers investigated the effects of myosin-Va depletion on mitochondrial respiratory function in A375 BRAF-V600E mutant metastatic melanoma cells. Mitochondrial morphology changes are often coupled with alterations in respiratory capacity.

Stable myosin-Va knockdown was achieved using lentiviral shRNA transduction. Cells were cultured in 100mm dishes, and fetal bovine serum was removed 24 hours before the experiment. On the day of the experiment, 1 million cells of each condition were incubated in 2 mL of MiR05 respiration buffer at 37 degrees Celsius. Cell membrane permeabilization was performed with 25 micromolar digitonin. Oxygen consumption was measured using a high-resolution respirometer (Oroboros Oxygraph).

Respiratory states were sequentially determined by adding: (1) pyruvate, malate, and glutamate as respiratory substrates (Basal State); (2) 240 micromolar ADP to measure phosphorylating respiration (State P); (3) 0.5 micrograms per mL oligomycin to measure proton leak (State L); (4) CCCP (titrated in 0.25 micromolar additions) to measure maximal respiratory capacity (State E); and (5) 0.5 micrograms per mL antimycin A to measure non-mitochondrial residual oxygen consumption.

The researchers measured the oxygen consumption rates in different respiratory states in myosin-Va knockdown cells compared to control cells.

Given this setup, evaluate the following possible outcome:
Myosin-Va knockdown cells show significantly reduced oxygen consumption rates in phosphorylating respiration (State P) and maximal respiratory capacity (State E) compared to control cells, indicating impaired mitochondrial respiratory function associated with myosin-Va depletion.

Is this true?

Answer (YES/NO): NO